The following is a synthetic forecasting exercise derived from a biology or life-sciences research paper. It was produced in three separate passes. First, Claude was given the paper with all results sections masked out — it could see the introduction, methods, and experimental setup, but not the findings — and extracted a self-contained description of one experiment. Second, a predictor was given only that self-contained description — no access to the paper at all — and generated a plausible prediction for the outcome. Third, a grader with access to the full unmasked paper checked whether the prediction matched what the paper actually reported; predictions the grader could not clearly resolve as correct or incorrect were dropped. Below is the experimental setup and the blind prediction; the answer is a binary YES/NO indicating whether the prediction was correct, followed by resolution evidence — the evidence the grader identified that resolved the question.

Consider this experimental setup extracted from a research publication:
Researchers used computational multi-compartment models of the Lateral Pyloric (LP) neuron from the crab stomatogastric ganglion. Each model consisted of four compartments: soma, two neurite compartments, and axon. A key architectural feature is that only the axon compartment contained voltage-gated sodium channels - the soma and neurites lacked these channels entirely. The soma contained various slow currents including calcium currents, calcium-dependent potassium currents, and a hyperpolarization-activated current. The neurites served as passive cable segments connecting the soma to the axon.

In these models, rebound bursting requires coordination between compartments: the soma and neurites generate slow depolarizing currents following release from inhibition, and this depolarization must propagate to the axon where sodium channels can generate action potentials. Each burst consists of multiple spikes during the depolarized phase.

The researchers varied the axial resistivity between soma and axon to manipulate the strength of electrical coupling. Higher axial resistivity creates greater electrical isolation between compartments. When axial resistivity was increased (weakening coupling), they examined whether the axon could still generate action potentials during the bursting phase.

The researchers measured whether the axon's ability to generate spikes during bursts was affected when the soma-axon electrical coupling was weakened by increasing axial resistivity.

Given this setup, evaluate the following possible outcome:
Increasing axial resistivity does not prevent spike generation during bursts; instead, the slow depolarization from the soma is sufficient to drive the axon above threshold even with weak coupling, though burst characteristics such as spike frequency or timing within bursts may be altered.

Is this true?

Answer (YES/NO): NO